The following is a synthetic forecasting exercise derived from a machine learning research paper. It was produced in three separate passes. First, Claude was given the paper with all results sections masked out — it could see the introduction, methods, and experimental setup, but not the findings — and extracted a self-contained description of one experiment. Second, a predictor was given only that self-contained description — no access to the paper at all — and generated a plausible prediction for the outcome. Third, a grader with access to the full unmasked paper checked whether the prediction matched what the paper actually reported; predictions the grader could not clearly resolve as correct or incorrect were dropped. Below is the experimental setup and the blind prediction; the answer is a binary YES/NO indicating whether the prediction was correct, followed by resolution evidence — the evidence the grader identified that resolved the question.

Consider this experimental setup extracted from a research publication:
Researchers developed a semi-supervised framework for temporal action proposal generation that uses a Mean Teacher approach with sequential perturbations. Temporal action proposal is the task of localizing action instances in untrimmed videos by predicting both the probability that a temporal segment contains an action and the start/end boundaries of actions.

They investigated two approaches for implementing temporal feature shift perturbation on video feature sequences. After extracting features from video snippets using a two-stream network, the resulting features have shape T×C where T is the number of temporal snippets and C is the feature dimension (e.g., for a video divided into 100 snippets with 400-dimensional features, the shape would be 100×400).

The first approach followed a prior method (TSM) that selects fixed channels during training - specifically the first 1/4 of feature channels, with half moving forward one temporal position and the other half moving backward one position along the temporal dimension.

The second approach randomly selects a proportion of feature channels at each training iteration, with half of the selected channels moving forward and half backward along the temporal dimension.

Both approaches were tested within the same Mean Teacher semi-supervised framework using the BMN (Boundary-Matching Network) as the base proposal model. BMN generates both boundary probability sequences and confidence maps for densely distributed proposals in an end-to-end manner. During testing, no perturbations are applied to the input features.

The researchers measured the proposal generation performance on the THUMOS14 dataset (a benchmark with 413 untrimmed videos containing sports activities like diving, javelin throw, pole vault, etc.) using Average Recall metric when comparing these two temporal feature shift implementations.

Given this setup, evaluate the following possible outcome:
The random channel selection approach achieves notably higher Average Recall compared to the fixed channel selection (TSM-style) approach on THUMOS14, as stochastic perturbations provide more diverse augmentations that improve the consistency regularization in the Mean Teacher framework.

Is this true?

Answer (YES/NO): YES